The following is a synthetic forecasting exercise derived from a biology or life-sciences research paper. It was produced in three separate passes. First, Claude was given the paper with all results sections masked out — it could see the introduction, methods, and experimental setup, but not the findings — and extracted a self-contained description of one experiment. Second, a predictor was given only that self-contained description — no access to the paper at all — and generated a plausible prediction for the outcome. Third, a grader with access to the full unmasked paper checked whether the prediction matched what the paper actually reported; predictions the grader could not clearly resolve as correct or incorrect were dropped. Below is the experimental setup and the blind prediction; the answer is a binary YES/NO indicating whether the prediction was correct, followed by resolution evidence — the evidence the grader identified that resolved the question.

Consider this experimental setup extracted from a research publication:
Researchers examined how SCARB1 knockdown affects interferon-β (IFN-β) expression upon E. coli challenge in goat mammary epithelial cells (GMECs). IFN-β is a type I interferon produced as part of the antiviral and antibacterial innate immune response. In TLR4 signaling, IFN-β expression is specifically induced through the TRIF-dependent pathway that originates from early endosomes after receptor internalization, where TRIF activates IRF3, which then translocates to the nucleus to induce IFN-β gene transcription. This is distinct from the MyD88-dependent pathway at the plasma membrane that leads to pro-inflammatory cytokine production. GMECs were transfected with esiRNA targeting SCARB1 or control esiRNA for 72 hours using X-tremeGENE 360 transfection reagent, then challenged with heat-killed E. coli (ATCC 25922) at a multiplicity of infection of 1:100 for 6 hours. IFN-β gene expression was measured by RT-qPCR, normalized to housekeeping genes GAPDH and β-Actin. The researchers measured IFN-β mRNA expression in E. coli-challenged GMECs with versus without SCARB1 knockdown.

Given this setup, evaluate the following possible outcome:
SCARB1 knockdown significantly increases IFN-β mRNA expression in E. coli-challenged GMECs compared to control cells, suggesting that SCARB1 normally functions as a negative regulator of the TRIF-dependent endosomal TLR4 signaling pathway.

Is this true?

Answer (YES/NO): NO